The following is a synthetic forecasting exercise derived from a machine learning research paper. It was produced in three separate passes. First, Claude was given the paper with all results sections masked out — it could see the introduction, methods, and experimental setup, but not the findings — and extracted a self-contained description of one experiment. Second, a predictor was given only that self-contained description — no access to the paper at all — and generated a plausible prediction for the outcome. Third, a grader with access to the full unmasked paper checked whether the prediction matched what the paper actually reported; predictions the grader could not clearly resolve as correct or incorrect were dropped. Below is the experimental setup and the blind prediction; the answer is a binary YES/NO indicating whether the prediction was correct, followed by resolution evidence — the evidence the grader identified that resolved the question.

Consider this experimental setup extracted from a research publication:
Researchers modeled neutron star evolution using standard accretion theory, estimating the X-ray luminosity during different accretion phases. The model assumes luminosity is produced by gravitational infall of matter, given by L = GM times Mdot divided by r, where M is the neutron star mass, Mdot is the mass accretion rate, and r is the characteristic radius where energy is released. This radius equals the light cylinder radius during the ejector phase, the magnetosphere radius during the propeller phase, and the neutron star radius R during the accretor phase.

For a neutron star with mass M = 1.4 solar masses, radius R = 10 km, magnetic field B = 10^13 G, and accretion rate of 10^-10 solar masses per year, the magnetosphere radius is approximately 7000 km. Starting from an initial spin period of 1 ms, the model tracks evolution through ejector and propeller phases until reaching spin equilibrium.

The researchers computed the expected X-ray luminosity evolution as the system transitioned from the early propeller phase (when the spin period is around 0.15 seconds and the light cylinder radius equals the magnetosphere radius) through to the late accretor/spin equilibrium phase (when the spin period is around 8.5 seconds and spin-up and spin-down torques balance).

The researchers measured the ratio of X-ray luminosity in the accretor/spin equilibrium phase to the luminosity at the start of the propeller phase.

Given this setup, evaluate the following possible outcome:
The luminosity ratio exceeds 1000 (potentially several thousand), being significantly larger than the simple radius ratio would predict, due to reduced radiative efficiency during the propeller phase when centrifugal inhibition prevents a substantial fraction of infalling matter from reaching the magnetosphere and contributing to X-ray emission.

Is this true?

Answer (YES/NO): NO